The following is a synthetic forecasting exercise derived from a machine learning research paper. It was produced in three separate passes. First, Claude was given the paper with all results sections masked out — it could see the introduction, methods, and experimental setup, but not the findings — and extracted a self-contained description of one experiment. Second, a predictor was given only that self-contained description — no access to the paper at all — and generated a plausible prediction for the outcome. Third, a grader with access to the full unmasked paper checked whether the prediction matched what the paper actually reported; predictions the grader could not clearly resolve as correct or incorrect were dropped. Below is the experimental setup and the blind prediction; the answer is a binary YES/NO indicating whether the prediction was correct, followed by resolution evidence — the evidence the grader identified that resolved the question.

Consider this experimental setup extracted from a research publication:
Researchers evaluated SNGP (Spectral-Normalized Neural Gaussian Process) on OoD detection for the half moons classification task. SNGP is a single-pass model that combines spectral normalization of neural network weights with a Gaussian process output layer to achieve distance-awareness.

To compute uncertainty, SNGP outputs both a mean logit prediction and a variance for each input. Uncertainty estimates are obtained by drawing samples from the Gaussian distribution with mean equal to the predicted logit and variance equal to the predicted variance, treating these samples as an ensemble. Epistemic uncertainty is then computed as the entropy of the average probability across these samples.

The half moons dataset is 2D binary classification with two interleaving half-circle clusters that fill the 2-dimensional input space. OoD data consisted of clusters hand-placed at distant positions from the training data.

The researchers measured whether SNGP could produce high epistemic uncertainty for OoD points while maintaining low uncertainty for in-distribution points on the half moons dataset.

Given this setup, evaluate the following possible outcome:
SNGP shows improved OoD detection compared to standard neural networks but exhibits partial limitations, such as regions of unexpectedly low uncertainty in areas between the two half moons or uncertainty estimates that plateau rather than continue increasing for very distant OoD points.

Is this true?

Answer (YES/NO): NO